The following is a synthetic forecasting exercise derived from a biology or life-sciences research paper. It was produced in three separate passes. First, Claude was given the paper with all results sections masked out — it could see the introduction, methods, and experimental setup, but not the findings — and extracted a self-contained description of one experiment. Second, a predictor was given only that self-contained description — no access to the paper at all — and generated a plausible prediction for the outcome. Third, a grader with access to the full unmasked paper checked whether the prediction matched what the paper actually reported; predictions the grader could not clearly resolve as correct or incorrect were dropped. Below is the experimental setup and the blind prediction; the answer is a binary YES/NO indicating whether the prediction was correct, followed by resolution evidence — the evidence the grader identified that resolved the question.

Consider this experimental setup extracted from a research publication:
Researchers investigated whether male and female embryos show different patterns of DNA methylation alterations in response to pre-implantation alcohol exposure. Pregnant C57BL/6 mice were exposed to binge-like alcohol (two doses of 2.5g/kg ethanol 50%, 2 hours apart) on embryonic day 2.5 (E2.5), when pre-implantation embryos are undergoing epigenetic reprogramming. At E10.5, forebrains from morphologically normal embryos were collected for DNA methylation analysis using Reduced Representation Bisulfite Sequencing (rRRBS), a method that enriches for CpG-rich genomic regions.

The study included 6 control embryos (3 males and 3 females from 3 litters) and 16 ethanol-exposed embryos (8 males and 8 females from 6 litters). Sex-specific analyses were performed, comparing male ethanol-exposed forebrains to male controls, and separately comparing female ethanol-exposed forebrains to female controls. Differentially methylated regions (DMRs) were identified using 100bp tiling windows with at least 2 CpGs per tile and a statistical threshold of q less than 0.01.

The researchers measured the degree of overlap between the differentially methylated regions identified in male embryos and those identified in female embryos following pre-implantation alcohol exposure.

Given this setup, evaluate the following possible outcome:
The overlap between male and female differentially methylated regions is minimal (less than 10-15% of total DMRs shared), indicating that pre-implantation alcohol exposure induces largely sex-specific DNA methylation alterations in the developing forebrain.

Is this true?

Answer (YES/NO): YES